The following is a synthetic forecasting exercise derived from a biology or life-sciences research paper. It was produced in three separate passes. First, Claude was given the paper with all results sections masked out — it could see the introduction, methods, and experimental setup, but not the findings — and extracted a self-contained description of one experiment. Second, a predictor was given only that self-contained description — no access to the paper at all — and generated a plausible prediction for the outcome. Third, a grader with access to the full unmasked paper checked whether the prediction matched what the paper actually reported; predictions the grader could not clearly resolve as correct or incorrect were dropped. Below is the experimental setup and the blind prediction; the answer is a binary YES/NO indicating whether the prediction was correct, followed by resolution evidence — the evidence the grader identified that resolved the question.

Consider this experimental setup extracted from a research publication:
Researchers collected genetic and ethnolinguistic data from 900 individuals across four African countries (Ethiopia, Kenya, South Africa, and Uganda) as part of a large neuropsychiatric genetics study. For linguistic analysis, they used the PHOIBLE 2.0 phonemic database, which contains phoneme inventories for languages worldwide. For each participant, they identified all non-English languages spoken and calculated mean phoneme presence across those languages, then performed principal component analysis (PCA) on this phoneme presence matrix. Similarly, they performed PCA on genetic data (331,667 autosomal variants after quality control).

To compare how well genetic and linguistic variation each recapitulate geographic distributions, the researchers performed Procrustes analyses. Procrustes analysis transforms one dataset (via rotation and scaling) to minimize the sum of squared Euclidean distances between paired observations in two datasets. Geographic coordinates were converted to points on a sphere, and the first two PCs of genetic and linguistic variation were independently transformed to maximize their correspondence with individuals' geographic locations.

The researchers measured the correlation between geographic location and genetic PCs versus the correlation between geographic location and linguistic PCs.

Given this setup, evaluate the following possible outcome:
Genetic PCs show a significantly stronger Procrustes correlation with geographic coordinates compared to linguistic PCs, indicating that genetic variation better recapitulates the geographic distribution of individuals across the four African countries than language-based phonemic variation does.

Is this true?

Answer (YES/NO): YES